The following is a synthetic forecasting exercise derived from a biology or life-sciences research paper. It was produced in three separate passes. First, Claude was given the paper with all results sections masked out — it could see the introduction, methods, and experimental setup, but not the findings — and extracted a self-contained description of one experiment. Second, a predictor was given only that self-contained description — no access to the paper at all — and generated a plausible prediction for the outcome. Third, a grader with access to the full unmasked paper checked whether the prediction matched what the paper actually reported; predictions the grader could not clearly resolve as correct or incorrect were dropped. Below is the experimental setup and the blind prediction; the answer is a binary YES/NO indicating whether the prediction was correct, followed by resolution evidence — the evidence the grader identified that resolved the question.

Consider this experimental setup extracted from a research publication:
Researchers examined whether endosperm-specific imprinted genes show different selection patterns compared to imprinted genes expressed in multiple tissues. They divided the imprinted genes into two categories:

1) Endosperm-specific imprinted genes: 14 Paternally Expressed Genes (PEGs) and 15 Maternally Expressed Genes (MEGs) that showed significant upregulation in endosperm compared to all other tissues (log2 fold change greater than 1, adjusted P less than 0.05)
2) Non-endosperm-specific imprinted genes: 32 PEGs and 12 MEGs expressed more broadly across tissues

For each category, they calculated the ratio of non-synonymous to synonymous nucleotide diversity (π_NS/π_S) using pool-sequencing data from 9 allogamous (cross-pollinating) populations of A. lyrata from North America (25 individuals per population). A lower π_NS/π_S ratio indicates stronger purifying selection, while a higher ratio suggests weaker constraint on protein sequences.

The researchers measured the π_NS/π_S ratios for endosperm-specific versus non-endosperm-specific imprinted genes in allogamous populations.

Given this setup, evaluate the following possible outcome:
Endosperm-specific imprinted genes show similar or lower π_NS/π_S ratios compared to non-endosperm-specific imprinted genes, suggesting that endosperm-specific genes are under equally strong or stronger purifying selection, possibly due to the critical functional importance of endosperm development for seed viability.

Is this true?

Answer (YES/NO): NO